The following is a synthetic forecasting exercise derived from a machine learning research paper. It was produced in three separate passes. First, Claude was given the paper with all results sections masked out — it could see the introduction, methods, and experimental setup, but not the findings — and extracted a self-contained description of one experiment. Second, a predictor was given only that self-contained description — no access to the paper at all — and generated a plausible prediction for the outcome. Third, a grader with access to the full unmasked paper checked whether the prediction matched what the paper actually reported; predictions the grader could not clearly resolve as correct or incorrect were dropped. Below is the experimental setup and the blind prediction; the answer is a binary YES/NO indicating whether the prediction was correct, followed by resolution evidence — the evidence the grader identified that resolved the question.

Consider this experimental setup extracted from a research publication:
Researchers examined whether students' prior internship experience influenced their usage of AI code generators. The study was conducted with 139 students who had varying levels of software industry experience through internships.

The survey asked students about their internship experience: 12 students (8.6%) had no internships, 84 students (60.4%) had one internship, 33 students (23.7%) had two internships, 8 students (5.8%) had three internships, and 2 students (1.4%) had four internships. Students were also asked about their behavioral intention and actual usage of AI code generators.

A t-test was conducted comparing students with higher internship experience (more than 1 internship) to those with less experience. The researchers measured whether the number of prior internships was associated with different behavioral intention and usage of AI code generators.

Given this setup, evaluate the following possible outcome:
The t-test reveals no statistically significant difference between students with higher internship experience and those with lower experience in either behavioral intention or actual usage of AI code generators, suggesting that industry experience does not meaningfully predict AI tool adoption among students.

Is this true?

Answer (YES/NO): YES